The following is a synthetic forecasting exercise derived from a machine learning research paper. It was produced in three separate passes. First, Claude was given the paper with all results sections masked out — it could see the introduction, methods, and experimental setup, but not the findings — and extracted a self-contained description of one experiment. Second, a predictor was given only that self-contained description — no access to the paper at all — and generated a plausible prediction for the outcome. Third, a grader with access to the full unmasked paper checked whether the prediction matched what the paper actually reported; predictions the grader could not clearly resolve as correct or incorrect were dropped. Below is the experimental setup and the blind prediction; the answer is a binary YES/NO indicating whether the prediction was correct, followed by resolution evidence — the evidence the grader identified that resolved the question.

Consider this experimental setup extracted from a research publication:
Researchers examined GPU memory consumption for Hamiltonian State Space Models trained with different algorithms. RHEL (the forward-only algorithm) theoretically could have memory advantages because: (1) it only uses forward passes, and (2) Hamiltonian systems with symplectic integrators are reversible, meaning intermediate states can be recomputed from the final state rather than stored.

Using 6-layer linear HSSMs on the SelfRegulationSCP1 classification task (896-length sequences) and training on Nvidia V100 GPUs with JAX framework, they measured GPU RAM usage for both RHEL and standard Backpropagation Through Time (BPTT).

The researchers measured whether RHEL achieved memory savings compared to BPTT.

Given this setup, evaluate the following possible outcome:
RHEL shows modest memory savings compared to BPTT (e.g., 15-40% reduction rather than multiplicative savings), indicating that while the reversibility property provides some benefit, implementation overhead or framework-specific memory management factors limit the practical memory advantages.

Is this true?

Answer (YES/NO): NO